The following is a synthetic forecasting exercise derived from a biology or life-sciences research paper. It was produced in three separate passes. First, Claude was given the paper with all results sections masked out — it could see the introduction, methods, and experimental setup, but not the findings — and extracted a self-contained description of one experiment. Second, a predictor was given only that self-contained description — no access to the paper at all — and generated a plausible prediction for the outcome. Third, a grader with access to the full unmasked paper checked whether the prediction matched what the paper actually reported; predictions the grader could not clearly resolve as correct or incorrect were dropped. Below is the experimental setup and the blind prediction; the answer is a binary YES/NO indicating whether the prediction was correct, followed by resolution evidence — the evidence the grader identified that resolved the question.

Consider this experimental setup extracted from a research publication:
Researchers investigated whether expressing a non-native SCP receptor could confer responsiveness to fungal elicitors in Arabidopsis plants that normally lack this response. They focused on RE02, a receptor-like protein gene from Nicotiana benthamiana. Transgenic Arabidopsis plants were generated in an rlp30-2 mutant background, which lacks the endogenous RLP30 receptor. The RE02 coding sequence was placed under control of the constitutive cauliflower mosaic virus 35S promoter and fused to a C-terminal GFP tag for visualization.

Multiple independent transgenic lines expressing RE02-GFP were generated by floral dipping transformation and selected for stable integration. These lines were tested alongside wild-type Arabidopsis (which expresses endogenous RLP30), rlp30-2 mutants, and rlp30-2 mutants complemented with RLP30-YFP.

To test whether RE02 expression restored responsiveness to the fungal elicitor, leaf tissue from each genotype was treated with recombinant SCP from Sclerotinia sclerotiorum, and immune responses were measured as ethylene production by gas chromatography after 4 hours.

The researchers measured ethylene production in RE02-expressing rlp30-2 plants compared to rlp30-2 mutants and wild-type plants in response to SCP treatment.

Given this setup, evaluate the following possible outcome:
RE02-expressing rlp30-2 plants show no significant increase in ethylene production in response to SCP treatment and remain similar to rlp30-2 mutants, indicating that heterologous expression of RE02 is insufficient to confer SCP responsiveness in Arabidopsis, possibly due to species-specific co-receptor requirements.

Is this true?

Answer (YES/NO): NO